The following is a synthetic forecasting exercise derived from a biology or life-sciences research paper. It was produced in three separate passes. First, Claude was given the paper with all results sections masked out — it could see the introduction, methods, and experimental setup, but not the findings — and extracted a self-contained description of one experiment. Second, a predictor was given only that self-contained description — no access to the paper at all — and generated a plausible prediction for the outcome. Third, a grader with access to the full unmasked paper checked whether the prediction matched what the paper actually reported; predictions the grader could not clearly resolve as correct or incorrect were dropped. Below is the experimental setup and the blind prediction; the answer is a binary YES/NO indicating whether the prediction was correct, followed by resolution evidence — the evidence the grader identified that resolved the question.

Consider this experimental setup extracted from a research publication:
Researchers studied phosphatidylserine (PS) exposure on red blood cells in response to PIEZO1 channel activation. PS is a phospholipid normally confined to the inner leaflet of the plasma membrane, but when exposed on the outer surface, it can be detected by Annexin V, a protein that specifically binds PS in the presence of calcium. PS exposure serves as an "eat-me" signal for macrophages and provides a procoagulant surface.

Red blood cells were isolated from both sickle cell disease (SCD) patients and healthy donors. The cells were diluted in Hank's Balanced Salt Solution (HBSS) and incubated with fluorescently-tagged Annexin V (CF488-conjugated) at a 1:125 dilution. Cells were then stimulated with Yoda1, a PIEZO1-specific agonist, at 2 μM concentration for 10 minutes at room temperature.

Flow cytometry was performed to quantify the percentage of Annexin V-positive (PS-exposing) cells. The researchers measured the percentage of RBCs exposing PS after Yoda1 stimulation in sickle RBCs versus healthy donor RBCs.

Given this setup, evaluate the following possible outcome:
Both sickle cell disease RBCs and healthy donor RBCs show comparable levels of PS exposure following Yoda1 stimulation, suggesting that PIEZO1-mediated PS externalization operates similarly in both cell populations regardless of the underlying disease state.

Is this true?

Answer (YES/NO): NO